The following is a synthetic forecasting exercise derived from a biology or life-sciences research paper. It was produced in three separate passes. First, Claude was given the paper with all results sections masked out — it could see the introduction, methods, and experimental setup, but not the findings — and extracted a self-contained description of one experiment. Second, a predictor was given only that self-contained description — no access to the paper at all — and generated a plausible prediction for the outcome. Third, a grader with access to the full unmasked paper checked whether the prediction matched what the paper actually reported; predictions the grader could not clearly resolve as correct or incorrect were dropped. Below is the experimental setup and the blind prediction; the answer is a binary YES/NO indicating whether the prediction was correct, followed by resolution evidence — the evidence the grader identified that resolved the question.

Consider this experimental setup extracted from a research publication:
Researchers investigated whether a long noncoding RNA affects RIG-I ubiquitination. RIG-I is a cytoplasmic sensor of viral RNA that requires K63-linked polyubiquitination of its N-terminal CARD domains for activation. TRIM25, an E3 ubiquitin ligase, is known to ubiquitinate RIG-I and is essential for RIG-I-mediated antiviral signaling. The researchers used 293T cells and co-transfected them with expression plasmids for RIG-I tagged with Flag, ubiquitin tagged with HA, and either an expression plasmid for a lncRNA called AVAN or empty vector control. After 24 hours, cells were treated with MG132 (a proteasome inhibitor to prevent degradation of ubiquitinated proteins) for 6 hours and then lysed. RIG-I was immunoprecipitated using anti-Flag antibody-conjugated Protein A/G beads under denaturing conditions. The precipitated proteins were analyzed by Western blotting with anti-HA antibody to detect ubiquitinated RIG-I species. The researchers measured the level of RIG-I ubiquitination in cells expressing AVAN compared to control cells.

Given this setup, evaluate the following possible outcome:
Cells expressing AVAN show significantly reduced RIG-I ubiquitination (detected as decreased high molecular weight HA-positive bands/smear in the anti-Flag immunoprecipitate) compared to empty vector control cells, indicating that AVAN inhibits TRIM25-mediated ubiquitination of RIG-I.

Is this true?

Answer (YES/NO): NO